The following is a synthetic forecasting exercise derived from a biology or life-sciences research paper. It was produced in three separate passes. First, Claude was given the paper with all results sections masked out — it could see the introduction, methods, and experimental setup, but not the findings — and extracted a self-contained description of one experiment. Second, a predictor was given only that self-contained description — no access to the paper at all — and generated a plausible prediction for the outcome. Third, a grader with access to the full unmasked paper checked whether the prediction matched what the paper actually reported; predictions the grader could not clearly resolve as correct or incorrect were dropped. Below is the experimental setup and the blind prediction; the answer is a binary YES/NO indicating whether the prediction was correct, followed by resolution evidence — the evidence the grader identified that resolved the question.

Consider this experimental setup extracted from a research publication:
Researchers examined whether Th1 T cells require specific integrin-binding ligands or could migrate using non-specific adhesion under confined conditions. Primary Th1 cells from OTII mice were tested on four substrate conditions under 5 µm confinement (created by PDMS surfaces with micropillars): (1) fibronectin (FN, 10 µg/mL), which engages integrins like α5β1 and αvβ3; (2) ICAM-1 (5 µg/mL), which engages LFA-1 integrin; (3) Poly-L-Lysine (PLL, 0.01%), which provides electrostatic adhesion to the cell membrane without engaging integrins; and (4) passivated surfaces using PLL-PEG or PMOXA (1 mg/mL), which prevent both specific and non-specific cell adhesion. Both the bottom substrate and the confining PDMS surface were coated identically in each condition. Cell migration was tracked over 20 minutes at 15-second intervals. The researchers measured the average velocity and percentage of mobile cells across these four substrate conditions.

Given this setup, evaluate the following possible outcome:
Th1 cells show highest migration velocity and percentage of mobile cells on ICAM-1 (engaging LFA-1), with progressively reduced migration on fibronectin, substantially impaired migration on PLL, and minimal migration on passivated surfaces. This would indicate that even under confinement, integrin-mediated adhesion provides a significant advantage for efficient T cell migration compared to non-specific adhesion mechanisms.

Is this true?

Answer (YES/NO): NO